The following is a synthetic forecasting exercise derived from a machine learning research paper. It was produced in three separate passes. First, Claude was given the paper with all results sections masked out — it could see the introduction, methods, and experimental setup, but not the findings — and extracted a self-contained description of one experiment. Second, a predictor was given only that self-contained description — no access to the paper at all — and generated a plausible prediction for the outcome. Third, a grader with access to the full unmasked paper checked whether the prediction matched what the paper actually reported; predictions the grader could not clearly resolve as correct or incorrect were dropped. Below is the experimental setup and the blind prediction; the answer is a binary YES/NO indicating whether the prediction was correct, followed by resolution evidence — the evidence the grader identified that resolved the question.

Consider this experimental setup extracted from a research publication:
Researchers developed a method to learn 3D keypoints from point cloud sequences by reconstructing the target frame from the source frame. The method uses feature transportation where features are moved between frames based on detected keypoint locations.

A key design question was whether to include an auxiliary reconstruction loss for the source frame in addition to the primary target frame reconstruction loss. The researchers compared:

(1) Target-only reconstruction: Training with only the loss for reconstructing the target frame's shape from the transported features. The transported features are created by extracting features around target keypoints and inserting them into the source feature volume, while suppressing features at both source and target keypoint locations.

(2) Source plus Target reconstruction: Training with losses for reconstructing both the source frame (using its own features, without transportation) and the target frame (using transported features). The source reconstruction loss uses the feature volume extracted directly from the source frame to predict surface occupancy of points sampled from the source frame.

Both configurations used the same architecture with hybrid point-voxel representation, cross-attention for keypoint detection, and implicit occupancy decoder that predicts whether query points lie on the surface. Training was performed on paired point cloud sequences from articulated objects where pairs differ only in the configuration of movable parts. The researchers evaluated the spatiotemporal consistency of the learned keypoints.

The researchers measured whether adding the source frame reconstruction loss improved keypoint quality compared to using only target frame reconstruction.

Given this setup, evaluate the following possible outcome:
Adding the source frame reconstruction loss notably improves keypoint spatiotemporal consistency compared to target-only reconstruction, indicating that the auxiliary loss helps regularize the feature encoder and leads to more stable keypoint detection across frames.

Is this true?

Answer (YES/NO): YES